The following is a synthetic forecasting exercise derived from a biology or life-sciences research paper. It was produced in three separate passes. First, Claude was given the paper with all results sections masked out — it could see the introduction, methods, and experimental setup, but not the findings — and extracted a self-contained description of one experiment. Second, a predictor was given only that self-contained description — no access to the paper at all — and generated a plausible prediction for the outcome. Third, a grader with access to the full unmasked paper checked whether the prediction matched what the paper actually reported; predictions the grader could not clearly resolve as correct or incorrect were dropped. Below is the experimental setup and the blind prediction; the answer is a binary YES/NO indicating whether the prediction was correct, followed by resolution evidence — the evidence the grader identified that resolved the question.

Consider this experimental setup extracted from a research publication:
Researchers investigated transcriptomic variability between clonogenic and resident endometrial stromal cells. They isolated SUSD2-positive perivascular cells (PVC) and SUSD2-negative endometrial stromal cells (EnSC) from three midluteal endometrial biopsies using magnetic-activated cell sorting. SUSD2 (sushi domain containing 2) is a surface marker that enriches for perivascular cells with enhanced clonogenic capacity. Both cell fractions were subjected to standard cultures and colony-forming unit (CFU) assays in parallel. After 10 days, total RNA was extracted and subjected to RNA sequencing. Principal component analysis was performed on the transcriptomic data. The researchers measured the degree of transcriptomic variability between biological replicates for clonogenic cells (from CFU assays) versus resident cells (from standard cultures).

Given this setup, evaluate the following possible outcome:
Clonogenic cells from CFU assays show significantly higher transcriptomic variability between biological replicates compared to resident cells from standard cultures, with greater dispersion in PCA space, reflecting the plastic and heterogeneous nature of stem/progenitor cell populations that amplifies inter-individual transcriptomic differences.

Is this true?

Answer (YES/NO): NO